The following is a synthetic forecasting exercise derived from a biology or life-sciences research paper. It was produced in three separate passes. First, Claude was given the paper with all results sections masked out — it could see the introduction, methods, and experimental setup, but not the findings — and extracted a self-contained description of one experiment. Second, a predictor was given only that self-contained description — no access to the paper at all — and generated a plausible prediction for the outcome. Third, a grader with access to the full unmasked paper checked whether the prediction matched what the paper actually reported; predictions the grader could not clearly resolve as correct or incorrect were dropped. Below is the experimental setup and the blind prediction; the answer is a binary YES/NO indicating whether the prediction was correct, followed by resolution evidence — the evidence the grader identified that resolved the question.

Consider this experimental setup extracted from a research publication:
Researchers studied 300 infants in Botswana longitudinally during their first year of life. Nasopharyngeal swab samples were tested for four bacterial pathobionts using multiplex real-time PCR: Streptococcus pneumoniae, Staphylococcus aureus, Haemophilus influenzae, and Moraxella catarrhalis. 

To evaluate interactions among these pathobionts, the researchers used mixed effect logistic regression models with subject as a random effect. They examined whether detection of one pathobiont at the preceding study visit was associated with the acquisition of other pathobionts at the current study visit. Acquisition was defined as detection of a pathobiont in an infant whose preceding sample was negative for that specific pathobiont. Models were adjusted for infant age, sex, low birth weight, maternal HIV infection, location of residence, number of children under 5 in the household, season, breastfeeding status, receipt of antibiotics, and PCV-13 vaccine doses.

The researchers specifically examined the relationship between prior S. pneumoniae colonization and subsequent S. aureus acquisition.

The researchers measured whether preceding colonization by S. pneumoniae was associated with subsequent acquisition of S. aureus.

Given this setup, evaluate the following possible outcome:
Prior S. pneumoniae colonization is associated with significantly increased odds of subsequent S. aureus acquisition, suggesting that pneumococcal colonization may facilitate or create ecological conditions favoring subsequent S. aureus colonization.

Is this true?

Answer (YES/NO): NO